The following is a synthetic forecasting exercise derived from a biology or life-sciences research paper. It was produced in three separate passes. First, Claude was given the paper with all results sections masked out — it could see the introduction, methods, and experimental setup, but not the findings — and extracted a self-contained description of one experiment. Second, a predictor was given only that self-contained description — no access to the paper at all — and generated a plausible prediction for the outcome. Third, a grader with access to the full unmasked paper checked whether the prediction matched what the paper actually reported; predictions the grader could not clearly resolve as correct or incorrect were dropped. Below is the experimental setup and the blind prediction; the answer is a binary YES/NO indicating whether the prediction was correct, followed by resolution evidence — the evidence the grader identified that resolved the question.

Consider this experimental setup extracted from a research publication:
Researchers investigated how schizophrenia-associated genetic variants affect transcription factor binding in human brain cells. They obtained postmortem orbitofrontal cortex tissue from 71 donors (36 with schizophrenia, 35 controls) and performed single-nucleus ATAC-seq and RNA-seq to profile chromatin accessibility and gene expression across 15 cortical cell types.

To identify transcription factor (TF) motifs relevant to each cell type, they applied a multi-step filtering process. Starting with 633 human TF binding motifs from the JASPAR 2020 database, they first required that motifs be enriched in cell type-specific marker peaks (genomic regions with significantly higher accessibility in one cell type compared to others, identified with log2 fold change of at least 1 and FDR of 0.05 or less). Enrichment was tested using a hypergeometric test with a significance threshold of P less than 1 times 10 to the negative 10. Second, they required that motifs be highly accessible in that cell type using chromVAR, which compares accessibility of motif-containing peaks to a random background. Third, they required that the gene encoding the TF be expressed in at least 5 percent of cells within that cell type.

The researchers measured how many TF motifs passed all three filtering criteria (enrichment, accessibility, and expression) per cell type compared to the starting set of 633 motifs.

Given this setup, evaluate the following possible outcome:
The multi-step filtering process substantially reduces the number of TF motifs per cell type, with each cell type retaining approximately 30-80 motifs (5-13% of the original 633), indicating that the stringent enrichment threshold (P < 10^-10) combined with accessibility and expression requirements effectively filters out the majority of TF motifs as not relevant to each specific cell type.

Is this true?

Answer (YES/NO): NO